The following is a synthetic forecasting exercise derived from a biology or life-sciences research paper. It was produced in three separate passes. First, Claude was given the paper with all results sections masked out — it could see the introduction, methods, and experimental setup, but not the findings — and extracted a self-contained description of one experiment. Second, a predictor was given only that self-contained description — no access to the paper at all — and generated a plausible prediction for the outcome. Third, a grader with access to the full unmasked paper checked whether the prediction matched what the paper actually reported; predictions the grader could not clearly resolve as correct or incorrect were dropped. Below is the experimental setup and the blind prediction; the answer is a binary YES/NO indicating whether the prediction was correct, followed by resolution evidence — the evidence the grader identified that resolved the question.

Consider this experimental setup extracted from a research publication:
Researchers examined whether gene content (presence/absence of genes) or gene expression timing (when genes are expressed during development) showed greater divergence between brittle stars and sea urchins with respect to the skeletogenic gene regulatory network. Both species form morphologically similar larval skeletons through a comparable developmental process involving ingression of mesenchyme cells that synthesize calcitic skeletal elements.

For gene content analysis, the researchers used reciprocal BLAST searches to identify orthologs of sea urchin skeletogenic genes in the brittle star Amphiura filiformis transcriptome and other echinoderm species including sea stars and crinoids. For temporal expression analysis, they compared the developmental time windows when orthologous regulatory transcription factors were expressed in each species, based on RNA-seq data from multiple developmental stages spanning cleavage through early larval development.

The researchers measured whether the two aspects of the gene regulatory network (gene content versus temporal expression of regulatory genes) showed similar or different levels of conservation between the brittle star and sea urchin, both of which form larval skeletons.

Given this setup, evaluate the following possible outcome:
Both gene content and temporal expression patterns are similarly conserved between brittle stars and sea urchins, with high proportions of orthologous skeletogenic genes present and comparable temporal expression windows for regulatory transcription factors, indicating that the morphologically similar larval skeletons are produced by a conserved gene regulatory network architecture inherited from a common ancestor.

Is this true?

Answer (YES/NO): NO